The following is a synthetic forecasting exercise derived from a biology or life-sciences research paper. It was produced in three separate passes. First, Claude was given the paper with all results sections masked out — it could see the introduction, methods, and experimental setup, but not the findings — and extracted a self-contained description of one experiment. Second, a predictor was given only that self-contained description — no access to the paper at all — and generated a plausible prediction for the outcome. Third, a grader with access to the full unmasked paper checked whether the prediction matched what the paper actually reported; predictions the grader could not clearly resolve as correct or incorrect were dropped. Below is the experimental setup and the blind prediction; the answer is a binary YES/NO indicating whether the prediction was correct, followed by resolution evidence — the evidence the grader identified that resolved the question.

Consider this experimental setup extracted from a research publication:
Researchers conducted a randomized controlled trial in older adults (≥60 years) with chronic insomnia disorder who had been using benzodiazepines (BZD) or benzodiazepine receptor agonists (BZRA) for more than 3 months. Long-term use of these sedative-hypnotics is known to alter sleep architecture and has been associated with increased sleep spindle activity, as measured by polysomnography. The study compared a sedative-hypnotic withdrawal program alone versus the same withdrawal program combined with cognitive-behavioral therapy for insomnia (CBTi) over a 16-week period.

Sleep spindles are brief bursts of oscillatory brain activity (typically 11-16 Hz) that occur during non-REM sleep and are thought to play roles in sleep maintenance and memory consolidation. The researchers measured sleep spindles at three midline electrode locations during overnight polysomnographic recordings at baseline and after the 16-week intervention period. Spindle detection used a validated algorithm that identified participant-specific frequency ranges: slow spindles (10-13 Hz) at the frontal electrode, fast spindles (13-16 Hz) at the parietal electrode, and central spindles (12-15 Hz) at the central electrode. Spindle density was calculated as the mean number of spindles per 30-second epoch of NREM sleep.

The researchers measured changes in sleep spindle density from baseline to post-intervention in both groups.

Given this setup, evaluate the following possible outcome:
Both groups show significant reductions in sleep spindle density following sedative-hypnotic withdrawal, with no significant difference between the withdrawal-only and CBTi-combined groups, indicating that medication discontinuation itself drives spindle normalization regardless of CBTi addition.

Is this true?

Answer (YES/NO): NO